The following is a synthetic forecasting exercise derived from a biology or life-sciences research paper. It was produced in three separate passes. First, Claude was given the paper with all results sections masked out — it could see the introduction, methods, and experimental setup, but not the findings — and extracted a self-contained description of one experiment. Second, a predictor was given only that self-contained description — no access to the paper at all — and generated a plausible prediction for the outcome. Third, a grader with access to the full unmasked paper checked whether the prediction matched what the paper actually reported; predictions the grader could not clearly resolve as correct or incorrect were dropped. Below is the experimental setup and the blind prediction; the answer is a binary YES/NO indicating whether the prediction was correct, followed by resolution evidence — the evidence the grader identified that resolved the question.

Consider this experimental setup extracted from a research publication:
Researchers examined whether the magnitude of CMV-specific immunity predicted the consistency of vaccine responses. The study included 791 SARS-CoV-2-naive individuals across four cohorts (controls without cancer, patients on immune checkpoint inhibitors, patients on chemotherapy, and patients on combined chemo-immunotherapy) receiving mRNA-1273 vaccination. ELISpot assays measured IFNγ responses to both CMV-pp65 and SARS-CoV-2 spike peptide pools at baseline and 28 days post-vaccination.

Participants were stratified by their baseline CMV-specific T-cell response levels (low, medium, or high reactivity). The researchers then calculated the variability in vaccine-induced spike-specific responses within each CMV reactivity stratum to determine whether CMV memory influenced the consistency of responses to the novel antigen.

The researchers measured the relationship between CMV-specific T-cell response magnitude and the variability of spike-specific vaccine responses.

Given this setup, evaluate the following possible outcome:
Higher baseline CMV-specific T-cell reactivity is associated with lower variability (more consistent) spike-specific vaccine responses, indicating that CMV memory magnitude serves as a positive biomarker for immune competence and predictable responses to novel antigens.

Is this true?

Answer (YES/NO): YES